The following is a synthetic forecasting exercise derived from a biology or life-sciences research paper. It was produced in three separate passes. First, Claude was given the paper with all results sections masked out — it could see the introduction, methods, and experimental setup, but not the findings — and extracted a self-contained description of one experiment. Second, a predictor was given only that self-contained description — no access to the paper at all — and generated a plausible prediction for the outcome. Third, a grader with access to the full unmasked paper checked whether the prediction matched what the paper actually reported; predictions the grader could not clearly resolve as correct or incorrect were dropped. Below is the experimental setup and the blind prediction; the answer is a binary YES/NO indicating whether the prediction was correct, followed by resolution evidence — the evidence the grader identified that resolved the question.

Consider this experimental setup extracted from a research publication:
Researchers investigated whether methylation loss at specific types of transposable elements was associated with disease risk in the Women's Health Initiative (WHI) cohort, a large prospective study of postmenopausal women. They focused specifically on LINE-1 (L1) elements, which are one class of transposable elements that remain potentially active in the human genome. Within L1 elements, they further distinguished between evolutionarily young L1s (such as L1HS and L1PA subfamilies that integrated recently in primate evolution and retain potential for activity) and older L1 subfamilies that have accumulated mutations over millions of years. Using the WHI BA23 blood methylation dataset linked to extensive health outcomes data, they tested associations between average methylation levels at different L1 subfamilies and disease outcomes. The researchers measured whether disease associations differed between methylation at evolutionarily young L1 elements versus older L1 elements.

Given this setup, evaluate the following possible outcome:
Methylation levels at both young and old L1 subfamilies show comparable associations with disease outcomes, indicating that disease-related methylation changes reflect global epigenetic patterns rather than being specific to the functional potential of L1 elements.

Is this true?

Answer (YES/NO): NO